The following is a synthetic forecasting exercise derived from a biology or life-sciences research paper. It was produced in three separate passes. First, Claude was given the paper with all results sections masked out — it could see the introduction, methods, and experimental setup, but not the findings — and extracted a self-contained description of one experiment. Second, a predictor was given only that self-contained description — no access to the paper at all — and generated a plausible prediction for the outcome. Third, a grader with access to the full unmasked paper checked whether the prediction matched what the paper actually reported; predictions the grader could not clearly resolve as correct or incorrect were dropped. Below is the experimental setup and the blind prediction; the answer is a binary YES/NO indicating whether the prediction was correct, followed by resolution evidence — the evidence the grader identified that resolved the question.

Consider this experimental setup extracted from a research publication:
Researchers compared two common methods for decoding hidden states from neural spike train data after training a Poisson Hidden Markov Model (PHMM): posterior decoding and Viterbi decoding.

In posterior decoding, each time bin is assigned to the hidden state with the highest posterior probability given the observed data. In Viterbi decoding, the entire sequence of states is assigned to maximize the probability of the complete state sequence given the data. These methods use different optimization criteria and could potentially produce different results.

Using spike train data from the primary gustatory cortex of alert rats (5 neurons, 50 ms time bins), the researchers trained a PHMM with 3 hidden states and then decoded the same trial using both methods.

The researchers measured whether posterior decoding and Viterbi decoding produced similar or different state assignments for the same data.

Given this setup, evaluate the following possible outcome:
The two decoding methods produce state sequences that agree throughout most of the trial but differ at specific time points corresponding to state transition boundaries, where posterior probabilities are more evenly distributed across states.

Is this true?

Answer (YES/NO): NO